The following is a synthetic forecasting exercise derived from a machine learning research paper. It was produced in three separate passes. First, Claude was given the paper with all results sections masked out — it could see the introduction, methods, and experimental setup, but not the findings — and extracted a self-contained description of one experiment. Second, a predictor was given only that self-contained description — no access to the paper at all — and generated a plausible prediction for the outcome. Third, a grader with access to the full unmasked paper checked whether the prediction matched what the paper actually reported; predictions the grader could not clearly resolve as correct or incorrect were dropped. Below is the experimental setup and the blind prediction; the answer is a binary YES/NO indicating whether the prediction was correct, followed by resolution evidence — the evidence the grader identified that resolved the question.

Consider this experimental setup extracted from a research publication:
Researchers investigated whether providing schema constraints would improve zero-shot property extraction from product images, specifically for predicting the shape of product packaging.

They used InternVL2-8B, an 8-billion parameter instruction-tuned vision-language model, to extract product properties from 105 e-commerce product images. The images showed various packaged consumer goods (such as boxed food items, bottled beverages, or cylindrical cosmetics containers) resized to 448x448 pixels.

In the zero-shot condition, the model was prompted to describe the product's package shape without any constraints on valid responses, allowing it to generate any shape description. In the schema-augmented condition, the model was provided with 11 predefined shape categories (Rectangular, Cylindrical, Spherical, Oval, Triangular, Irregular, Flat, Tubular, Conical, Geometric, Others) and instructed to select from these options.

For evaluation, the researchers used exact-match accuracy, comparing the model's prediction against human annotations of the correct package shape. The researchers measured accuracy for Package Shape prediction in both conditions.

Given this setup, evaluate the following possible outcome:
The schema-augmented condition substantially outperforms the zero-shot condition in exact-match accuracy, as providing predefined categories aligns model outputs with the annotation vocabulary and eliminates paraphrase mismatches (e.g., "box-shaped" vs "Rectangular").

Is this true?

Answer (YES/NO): YES